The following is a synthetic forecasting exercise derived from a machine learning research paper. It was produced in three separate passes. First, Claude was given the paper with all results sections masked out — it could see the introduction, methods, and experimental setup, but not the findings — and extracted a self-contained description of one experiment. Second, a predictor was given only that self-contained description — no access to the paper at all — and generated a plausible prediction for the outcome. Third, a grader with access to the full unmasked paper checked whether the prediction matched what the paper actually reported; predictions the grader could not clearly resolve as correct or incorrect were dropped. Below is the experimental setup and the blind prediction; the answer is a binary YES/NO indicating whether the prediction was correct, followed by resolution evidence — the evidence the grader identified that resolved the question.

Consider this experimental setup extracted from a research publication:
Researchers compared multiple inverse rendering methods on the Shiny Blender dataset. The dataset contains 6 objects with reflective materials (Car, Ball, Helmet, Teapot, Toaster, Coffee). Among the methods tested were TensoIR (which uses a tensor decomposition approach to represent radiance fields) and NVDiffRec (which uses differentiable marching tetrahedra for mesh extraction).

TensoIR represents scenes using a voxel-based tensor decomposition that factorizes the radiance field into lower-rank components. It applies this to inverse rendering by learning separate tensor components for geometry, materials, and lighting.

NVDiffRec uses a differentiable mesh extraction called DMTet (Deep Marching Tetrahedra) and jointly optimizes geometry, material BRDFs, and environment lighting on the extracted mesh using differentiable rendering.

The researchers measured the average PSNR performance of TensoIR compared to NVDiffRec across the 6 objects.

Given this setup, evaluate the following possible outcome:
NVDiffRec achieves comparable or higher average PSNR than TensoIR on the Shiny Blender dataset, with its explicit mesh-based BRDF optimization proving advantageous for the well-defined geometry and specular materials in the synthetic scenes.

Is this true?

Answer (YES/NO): NO